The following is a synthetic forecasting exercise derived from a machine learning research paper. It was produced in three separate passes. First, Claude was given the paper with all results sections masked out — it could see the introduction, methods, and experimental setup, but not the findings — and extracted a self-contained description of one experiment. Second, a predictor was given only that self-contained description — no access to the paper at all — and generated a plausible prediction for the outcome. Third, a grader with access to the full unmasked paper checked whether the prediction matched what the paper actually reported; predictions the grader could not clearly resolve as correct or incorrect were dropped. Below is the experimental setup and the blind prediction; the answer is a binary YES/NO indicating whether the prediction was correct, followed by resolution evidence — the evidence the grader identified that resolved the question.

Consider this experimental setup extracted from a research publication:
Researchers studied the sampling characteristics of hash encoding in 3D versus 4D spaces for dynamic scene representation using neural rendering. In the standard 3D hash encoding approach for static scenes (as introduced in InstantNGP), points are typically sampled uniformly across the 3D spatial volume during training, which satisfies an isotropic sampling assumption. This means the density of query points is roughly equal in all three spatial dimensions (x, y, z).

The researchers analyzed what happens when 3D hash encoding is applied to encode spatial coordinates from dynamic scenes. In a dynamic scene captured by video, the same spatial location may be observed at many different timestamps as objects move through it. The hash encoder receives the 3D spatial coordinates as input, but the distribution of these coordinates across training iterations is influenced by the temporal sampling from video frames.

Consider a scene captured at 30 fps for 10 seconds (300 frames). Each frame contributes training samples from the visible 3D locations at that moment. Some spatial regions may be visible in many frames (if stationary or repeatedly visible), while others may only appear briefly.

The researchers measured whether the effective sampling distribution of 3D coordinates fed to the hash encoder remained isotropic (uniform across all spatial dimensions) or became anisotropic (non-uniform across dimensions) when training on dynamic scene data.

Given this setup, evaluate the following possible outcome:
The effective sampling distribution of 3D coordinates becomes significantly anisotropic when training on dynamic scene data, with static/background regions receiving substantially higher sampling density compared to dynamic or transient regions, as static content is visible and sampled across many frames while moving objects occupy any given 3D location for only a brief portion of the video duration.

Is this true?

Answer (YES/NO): NO